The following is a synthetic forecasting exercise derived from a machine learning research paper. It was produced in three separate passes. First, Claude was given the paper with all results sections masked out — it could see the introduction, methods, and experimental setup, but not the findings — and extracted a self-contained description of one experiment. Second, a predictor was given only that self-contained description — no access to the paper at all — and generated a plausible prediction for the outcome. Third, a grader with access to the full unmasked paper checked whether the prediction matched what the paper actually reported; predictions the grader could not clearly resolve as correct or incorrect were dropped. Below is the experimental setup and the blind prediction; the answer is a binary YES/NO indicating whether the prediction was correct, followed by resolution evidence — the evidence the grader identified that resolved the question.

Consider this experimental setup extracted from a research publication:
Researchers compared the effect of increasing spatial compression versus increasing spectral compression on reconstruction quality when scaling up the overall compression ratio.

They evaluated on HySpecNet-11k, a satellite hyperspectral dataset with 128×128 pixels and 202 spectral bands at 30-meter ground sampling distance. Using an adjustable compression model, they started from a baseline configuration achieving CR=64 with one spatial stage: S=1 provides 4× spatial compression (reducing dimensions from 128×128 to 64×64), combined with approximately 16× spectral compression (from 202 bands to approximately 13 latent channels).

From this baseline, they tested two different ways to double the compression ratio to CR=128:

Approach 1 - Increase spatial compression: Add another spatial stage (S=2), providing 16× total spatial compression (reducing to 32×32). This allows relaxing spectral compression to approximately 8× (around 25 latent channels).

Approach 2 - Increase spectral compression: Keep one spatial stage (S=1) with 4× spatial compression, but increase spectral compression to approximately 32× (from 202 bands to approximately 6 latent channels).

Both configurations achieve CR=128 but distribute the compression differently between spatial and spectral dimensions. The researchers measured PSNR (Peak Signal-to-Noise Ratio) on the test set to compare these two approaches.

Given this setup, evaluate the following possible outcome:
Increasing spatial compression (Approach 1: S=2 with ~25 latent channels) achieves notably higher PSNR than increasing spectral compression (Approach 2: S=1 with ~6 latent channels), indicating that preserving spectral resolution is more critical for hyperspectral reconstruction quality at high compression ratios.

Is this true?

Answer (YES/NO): YES